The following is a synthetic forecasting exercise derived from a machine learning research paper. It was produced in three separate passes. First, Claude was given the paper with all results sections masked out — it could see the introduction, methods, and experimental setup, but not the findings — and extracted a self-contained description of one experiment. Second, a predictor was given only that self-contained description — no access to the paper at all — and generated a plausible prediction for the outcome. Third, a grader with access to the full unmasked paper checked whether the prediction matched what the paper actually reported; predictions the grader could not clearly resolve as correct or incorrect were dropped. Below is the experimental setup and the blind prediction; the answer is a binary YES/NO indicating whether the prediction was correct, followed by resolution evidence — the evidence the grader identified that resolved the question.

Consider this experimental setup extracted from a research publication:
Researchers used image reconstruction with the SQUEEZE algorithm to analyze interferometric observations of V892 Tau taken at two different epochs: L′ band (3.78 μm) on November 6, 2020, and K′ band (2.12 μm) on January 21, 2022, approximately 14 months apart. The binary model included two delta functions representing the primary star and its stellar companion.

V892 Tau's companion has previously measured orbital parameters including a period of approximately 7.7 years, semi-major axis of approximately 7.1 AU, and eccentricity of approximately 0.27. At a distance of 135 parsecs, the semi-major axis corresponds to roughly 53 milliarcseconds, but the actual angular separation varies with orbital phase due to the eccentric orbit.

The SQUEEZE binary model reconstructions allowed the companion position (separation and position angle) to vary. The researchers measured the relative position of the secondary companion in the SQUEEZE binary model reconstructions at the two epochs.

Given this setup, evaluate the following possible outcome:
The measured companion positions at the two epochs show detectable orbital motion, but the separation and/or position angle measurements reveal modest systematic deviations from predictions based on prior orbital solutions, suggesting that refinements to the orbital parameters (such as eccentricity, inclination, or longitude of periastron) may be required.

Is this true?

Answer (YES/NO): YES